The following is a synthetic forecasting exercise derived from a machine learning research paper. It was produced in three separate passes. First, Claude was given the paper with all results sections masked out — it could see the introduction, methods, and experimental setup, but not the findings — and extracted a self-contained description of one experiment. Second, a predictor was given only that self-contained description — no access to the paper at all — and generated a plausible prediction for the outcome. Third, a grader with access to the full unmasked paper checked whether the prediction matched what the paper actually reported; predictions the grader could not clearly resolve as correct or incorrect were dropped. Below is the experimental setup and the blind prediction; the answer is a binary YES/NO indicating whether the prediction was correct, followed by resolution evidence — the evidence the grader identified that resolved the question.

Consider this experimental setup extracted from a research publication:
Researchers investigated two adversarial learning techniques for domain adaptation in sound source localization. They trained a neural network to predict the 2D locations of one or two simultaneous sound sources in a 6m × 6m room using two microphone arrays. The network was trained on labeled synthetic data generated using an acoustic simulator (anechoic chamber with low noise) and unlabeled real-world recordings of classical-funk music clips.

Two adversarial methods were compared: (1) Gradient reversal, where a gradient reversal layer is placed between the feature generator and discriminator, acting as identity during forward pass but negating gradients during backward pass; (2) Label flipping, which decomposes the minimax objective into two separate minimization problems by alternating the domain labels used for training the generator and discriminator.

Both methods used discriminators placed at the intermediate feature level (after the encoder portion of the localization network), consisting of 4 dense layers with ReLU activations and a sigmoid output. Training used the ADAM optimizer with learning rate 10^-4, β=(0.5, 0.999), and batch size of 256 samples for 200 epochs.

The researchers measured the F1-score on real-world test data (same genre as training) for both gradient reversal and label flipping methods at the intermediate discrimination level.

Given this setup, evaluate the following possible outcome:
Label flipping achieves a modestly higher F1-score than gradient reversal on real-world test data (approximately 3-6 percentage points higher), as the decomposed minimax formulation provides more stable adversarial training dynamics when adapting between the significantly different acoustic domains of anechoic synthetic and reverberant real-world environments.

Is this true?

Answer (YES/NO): NO